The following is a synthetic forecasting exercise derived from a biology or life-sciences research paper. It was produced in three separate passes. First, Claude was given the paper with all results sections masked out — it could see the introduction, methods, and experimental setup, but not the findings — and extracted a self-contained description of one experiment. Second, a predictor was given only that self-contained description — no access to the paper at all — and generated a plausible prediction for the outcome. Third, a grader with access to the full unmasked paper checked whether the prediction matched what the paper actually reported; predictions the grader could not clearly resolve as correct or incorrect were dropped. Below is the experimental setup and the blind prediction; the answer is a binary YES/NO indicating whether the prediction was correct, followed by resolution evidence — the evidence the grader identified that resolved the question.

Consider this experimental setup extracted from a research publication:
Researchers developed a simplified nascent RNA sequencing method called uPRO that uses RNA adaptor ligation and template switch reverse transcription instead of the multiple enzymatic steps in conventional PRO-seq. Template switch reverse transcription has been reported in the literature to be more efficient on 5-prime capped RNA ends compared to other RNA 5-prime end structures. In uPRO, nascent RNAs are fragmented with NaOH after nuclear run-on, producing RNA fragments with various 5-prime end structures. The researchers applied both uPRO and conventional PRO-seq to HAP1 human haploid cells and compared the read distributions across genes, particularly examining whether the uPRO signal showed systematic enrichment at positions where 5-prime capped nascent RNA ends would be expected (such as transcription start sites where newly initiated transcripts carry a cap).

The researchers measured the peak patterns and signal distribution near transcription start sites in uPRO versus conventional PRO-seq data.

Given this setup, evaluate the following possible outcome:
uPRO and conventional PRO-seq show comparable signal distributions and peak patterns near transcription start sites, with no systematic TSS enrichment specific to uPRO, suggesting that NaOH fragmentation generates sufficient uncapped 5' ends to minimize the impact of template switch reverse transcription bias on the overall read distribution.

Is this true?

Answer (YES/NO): YES